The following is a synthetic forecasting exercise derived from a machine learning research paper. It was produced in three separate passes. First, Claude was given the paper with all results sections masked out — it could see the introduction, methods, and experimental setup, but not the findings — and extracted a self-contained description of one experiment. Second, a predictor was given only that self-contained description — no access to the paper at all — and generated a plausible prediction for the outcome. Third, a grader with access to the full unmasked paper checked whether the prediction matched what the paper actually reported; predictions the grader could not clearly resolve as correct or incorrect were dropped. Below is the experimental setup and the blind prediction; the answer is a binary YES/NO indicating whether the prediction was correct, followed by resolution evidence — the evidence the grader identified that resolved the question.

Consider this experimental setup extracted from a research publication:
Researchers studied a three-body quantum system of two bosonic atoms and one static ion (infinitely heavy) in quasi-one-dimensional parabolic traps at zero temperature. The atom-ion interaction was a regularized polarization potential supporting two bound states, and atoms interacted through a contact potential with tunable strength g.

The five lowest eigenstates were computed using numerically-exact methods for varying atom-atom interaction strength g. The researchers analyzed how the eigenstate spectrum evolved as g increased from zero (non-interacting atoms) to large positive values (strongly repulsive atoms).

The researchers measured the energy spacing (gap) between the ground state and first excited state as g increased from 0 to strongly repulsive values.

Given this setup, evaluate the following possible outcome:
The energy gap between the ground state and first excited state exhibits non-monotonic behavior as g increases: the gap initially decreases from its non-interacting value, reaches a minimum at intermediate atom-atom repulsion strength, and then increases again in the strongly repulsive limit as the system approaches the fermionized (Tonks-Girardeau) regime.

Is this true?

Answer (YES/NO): NO